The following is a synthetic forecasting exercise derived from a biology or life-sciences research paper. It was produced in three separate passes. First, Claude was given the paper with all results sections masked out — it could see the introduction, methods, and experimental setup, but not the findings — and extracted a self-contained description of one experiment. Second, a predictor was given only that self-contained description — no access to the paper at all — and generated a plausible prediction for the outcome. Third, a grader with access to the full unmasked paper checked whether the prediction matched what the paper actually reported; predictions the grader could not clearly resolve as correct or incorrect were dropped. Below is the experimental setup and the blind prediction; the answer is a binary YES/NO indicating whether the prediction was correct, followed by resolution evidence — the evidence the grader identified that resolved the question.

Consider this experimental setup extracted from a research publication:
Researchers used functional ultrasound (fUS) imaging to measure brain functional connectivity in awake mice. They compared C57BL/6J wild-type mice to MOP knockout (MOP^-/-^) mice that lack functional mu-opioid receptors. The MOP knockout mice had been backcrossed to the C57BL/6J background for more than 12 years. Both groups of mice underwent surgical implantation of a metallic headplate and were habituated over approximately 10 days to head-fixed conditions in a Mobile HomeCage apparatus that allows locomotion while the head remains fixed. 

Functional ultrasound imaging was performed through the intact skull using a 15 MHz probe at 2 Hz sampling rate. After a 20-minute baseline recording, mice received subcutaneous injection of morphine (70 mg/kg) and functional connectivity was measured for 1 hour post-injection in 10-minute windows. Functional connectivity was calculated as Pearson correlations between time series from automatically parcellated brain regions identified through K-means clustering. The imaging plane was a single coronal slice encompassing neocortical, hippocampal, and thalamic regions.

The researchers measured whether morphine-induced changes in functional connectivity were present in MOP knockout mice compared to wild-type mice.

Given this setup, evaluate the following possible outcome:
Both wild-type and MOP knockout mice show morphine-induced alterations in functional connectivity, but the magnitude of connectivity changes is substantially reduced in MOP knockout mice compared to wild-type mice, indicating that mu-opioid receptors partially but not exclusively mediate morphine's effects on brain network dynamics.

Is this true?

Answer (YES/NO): NO